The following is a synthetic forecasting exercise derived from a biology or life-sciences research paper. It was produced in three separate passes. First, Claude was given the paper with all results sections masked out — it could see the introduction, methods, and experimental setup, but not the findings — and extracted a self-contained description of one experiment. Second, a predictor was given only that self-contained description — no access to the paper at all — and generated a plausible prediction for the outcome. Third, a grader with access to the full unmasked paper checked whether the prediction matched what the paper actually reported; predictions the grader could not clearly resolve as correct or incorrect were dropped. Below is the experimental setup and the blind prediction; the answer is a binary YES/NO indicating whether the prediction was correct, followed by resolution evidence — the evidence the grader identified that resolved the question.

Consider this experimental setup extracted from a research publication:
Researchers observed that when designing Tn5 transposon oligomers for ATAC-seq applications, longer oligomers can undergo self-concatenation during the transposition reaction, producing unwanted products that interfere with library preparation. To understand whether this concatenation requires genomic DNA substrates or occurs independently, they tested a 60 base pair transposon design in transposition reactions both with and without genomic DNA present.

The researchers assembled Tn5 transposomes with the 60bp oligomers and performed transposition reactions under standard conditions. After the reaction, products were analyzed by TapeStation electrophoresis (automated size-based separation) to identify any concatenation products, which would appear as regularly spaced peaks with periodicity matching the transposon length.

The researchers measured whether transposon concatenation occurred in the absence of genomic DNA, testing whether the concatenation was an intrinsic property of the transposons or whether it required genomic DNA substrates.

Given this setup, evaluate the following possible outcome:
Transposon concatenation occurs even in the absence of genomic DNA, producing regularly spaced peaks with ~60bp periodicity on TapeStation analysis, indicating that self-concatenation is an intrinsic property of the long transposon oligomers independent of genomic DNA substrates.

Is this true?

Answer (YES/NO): YES